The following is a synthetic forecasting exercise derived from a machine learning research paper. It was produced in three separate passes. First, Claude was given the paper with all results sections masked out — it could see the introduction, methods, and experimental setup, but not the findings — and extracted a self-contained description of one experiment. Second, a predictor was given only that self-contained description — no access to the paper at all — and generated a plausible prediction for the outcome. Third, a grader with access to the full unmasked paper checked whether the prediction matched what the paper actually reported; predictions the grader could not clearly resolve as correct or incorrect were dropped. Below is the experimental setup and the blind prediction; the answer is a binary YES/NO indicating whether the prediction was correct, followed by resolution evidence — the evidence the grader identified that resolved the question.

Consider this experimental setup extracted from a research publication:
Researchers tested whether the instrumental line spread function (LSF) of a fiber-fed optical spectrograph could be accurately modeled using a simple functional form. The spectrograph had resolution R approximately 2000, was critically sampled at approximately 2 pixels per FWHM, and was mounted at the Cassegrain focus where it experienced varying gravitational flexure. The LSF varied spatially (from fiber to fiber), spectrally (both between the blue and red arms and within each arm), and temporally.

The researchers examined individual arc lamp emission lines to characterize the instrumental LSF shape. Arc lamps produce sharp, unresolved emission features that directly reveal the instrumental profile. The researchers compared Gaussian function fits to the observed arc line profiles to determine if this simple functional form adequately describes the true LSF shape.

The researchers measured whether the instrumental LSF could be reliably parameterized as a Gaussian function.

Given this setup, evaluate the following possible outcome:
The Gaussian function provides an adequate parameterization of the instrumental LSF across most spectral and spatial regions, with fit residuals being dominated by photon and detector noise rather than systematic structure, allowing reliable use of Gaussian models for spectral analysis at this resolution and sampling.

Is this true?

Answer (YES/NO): YES